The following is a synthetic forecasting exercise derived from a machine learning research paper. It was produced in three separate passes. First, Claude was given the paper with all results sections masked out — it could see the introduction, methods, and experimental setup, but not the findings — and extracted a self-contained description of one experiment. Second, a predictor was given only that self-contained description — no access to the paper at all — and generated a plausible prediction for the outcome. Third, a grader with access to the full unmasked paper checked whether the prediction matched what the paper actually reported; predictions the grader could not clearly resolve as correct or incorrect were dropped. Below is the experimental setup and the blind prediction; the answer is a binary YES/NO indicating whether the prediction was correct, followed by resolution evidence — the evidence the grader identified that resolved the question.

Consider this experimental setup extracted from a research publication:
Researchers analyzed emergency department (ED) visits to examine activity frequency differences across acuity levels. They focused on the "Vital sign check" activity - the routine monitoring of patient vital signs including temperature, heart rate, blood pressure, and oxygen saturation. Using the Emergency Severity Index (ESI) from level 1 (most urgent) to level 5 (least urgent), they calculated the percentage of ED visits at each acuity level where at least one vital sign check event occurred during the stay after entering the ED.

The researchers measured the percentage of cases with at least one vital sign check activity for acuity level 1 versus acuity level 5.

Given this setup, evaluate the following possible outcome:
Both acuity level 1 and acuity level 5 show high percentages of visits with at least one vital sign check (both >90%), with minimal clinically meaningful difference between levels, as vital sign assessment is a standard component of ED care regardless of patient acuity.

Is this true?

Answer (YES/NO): NO